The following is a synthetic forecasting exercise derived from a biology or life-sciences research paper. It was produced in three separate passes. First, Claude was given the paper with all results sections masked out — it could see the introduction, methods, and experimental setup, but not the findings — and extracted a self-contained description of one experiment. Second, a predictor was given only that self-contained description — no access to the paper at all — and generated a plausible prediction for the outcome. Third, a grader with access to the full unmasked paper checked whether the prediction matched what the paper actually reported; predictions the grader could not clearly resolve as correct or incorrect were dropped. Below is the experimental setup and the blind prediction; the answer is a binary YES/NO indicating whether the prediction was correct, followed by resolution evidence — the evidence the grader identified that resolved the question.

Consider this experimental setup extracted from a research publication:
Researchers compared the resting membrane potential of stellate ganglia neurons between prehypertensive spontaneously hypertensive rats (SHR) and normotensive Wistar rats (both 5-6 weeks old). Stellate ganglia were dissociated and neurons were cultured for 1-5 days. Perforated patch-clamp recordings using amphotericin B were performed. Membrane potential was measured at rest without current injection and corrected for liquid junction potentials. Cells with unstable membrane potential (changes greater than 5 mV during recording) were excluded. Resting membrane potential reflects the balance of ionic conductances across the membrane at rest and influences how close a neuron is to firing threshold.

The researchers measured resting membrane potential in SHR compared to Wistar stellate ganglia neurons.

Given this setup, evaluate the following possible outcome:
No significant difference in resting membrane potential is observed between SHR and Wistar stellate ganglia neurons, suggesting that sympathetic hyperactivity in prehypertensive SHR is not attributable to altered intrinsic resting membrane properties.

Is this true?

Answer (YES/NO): NO